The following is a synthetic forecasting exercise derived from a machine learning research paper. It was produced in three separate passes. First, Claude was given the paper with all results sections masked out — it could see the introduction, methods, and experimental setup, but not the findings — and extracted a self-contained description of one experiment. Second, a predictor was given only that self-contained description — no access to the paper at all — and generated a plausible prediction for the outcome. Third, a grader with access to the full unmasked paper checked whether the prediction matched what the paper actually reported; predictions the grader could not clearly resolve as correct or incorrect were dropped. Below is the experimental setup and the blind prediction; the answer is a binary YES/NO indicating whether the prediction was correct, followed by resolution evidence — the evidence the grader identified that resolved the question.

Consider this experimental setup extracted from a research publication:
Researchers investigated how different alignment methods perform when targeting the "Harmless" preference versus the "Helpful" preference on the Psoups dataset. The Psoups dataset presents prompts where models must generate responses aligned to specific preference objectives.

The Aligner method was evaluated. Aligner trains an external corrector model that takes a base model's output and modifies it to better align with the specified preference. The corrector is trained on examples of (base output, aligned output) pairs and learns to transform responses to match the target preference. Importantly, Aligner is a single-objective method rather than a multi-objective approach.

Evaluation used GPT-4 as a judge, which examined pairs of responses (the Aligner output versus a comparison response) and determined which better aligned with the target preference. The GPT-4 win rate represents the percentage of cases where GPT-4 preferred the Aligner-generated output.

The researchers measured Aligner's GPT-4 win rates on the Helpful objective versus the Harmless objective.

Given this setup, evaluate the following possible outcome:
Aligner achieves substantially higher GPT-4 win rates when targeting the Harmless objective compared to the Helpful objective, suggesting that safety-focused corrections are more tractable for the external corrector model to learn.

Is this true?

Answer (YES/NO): NO